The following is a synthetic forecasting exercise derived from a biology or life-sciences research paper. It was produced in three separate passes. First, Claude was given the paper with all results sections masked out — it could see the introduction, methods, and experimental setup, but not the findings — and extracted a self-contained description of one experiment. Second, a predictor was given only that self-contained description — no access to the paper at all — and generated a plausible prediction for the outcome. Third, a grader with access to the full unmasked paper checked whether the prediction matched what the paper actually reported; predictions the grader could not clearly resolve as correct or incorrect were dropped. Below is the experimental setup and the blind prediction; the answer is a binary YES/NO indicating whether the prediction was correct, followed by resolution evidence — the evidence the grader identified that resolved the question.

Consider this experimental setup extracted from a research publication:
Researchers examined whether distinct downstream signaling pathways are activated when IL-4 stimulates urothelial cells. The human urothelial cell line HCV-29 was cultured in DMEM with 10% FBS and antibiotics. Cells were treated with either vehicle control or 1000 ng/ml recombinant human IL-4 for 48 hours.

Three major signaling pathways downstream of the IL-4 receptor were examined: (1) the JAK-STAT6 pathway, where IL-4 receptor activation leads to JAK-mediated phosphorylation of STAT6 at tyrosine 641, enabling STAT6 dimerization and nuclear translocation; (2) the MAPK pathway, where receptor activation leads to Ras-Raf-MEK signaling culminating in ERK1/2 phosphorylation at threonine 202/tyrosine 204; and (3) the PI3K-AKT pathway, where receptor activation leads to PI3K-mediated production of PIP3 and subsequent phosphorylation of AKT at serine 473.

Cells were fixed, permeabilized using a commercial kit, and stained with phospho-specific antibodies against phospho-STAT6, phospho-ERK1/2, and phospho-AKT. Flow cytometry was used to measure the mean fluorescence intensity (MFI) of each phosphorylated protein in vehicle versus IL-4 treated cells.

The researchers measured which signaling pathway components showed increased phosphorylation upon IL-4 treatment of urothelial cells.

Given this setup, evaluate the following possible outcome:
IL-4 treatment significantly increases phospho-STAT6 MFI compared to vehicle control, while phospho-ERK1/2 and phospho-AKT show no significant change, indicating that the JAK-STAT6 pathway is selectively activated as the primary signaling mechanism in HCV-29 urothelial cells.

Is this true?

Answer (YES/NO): NO